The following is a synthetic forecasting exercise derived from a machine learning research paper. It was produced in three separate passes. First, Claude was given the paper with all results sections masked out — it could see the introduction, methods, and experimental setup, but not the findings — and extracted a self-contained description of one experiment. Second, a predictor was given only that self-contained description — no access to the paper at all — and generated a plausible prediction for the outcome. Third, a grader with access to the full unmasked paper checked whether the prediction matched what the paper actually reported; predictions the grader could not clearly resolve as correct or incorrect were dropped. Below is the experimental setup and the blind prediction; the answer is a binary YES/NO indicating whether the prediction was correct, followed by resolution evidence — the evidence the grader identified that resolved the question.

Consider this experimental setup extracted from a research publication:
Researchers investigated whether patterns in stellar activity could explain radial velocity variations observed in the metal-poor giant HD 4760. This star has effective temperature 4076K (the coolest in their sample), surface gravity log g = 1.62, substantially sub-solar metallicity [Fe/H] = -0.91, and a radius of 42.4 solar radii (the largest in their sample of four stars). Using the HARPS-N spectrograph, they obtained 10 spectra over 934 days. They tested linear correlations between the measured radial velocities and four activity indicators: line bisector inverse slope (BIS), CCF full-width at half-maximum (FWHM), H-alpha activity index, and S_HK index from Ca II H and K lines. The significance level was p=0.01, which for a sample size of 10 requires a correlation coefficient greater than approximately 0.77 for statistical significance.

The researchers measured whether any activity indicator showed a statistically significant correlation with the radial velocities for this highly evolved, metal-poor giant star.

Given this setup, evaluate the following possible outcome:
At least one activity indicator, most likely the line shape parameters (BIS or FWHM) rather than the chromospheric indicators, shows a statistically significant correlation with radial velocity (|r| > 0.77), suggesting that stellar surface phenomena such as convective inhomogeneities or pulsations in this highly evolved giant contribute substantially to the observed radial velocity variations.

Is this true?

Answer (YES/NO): NO